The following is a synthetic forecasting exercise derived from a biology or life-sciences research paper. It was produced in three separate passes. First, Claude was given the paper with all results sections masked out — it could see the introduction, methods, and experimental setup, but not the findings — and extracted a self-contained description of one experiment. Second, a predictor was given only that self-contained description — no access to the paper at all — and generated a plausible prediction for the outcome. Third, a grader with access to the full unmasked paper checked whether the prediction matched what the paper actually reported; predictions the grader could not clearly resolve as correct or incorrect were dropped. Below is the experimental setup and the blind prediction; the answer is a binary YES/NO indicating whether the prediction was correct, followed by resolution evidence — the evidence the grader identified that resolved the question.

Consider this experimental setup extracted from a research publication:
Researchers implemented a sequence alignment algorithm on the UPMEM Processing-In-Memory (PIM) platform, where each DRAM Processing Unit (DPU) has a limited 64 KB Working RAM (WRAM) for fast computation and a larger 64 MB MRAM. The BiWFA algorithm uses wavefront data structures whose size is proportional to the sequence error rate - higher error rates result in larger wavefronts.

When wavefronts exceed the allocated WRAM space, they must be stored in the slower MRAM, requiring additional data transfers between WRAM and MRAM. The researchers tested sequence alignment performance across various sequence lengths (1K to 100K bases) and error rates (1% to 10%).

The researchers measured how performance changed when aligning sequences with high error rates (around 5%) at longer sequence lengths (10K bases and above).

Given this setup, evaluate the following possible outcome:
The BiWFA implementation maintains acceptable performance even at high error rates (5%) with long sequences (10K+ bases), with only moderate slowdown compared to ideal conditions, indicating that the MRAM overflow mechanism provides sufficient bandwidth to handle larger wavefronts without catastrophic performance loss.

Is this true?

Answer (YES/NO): NO